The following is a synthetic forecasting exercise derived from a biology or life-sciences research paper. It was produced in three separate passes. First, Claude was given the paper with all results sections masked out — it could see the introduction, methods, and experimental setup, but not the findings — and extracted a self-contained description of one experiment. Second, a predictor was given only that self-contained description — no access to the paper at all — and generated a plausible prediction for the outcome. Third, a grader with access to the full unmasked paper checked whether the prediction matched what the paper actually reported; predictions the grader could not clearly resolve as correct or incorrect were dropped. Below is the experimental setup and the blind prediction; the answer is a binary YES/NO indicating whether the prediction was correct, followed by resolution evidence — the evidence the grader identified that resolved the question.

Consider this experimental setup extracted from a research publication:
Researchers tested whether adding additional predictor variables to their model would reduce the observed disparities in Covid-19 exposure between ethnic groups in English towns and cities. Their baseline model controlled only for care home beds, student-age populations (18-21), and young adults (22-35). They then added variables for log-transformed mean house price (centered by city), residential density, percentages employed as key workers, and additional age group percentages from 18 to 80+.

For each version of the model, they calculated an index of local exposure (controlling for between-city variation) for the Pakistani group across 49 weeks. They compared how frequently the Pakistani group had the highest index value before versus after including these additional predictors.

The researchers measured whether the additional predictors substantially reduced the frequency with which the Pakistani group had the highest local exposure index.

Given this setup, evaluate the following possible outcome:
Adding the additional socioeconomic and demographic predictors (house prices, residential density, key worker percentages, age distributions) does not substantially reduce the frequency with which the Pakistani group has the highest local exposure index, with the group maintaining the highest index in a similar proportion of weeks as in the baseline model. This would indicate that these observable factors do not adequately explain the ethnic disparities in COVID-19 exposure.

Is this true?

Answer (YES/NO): NO